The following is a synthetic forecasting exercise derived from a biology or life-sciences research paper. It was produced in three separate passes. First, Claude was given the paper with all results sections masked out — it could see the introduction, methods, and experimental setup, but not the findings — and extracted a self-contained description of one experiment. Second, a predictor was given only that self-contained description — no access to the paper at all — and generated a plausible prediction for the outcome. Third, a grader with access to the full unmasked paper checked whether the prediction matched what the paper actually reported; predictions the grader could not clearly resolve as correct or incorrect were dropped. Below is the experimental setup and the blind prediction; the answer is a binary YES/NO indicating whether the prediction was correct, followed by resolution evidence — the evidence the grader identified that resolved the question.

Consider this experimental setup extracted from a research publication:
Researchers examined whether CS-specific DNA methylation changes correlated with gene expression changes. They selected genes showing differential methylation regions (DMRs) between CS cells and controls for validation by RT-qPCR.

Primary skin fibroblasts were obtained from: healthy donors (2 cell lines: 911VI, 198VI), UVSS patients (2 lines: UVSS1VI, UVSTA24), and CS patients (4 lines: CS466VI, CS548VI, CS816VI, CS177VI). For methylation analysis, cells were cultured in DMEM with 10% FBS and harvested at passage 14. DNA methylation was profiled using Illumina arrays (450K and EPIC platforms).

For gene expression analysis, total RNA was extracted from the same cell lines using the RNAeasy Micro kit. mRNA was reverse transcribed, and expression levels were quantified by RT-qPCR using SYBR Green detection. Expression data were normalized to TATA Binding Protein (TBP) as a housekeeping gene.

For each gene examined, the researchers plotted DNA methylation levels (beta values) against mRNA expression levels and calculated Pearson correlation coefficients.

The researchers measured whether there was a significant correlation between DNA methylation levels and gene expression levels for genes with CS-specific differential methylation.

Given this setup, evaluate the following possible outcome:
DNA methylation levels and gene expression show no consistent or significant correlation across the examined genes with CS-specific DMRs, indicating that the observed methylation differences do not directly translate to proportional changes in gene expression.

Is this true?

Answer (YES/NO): NO